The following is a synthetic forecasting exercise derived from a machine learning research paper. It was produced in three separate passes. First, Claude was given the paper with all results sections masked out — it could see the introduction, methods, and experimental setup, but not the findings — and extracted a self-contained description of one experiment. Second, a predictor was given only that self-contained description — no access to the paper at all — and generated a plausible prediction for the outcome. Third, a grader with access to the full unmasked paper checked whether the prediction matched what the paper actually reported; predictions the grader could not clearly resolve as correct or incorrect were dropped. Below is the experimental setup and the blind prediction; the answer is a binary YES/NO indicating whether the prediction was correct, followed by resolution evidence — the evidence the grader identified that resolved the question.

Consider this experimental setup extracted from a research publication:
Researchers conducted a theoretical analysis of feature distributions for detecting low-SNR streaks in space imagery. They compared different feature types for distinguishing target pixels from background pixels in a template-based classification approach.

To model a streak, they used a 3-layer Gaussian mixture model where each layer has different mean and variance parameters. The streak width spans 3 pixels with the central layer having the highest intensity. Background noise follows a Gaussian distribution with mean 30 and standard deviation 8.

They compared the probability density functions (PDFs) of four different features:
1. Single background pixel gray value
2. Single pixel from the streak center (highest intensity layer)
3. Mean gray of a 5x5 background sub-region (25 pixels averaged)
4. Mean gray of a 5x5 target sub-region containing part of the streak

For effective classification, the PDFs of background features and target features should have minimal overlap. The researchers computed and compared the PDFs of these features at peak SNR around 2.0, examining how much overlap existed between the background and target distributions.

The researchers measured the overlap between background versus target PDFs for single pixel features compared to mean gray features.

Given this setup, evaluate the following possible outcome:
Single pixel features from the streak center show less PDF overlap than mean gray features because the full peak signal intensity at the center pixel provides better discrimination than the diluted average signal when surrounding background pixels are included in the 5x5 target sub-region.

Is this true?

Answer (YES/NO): NO